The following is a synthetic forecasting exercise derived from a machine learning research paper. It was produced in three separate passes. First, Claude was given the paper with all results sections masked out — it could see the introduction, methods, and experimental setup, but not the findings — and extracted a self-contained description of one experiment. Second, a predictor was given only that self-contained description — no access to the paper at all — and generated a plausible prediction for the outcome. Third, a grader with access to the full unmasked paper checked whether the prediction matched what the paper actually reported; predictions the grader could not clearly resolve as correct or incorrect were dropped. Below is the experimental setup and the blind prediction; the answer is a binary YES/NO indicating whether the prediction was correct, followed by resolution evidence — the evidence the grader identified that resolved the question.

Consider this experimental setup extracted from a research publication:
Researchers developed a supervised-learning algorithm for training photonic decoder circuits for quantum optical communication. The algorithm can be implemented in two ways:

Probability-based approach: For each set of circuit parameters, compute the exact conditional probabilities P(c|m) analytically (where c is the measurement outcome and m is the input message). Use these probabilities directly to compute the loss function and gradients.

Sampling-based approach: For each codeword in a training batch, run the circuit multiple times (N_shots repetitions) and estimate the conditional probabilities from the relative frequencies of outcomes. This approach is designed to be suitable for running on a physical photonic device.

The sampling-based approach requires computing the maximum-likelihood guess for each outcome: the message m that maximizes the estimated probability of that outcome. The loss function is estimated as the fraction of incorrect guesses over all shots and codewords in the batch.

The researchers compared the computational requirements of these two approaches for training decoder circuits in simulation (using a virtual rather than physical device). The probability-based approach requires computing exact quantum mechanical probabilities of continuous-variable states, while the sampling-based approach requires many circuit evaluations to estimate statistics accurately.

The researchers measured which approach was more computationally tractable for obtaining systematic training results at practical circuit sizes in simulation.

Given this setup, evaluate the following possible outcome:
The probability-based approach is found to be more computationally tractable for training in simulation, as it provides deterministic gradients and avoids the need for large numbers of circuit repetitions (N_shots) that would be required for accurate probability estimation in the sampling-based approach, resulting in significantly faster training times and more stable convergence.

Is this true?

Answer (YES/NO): YES